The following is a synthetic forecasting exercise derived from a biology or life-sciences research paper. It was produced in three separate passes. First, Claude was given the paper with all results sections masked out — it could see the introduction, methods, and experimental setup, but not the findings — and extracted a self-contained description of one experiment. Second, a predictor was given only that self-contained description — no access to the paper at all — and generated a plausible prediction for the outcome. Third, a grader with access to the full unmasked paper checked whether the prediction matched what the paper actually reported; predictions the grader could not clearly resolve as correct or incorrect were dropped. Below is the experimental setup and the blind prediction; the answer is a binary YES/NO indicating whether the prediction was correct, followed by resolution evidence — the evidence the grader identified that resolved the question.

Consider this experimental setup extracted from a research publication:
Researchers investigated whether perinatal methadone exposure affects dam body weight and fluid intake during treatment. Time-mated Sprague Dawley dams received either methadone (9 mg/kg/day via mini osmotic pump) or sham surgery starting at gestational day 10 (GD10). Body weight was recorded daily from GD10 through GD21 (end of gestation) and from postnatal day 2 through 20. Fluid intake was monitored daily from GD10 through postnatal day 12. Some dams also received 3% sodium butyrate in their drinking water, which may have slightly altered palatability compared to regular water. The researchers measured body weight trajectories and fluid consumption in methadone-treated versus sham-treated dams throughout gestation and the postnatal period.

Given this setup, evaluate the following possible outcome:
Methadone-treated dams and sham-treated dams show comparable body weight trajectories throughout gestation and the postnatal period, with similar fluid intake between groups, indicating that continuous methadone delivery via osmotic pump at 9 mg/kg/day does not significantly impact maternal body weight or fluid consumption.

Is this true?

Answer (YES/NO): NO